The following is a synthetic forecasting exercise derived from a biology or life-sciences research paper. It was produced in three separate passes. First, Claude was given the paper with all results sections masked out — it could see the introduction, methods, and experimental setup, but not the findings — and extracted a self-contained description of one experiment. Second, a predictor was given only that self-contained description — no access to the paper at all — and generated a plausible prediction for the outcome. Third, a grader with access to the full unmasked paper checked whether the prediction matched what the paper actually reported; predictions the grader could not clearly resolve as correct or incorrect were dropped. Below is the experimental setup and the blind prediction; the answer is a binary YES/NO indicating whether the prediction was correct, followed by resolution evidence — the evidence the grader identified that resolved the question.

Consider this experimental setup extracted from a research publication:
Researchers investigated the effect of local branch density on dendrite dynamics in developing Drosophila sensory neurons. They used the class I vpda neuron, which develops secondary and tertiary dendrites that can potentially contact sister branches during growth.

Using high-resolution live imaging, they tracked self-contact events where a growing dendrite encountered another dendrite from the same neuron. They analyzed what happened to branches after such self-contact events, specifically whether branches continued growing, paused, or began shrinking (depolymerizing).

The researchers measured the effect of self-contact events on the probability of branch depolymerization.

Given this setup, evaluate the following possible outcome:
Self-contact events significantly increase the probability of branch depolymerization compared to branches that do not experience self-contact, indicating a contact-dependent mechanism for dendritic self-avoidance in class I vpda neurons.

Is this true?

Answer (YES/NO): YES